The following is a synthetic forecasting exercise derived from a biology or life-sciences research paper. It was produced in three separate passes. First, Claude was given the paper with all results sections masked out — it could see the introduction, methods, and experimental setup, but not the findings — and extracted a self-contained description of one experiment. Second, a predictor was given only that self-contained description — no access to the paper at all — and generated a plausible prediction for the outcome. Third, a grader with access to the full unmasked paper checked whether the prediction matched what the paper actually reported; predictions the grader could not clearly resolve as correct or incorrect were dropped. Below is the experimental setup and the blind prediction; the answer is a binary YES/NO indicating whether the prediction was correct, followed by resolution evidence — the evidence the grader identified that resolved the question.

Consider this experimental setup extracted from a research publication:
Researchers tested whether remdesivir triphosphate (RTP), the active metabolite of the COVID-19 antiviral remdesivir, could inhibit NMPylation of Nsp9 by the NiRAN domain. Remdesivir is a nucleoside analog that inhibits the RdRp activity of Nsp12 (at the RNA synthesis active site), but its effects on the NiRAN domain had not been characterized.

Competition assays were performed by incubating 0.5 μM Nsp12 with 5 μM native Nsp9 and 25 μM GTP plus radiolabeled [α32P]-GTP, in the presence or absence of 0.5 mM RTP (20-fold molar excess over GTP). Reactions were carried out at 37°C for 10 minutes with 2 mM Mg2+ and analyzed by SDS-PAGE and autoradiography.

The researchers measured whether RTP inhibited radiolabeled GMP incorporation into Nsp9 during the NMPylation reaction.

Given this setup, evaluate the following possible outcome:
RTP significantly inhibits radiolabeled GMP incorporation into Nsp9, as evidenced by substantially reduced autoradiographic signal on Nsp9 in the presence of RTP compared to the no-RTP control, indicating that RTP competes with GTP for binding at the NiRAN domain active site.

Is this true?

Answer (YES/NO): NO